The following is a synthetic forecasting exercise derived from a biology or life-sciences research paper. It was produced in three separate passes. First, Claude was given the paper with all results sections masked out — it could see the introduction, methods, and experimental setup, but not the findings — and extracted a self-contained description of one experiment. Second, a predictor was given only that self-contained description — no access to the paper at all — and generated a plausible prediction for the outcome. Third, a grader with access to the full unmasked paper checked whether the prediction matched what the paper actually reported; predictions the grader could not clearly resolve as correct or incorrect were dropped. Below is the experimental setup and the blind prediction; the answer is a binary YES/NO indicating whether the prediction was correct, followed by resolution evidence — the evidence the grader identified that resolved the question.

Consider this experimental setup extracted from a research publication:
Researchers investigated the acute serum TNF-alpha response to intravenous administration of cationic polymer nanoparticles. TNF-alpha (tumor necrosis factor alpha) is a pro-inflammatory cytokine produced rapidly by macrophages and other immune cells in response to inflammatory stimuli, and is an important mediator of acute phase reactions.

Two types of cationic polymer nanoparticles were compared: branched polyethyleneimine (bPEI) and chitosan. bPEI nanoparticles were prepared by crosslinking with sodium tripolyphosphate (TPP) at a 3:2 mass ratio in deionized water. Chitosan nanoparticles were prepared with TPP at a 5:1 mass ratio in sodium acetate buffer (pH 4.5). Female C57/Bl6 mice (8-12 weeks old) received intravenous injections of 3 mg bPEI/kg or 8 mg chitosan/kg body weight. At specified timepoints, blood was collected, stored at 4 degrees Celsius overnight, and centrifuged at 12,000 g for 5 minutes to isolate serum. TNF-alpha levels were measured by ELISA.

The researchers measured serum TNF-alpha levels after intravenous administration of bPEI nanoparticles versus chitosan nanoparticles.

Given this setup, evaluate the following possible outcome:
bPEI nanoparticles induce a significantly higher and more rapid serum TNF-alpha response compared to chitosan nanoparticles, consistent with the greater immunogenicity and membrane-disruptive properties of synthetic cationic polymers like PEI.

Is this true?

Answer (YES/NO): NO